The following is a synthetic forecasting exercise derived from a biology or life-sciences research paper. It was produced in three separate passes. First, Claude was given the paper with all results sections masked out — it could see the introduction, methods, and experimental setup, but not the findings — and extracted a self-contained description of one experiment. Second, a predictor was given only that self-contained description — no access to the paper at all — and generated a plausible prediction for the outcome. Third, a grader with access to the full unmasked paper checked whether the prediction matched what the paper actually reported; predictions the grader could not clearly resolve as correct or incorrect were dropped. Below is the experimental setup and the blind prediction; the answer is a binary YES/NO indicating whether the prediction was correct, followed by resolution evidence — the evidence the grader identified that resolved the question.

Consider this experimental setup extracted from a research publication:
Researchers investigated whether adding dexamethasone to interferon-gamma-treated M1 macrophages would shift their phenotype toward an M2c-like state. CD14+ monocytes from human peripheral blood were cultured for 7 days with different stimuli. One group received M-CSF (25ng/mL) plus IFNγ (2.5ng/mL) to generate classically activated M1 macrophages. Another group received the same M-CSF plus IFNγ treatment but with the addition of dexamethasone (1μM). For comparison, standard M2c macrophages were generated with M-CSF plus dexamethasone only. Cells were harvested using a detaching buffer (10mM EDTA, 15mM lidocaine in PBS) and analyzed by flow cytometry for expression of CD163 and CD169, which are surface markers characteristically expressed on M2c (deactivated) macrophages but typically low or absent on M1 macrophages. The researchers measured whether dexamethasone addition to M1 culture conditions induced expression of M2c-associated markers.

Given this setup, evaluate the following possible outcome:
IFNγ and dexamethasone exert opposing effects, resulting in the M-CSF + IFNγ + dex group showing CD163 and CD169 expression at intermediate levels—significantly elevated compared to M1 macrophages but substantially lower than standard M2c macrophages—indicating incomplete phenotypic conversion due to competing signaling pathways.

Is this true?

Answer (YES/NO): NO